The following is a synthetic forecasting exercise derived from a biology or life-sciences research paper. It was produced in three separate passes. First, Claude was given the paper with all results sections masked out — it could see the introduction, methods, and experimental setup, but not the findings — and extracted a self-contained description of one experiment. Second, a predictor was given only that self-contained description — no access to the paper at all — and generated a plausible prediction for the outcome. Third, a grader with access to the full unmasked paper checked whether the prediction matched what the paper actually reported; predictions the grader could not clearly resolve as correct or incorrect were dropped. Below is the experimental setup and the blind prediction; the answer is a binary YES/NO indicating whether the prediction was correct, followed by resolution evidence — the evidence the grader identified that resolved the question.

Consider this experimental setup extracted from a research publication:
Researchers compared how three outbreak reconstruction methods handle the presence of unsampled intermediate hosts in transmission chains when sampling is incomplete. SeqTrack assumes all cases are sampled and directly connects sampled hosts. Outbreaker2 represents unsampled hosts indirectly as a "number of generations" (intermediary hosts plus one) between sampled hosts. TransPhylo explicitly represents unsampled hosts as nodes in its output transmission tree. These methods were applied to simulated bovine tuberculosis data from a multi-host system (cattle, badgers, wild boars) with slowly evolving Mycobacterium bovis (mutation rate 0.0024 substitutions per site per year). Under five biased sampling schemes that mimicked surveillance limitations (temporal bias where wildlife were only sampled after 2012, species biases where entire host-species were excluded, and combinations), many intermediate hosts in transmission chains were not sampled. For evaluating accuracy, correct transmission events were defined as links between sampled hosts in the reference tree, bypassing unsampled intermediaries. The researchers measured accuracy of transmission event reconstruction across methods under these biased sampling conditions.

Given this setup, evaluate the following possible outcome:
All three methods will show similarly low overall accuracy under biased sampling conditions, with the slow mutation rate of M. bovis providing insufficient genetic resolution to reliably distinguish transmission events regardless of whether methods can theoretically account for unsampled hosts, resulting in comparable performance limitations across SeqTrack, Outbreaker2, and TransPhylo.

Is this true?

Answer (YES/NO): NO